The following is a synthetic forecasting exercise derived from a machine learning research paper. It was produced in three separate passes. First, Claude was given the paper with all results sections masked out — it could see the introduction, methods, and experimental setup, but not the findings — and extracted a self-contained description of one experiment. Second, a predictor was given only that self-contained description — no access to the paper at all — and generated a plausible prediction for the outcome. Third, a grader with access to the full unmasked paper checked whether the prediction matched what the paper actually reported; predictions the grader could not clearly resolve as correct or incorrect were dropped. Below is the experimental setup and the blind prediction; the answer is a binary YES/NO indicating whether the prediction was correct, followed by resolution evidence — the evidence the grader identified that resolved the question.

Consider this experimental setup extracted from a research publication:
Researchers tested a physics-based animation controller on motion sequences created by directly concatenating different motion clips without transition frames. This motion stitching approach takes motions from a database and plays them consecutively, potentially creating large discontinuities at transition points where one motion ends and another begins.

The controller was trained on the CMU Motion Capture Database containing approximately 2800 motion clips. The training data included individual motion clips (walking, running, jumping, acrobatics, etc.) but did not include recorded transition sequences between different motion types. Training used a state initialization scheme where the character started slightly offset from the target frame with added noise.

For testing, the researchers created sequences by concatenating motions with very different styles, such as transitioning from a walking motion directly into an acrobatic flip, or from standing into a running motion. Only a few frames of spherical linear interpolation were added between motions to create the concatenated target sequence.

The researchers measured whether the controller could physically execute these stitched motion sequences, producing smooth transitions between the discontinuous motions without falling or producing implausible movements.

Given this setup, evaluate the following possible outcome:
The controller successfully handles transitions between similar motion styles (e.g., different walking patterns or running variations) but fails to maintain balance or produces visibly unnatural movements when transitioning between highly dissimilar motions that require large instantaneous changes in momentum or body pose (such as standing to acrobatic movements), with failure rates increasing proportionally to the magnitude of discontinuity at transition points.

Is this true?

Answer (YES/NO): NO